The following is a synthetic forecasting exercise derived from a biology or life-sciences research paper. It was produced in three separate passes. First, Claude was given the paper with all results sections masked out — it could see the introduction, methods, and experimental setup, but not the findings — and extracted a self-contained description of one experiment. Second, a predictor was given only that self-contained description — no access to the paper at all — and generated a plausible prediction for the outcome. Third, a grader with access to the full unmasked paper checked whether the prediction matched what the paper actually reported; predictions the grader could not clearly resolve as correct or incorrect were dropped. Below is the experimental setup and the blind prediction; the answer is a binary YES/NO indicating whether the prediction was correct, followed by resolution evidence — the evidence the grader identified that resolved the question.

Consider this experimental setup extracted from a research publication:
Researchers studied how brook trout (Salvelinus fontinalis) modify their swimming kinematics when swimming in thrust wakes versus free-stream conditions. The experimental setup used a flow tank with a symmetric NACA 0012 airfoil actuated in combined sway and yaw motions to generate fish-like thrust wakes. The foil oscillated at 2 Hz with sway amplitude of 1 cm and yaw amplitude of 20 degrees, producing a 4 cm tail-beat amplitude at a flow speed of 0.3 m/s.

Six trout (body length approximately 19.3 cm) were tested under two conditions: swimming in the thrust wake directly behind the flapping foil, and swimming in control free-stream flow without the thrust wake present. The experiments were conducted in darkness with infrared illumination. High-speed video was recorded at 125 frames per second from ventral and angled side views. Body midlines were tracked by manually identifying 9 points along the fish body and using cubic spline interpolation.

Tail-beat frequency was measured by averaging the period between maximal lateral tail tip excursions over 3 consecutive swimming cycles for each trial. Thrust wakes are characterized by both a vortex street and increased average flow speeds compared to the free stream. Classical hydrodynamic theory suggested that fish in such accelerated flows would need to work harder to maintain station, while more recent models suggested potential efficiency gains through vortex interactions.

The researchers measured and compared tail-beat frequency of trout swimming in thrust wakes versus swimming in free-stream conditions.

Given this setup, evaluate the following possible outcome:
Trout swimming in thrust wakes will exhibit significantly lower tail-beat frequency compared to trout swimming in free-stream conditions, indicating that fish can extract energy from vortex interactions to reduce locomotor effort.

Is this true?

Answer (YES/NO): YES